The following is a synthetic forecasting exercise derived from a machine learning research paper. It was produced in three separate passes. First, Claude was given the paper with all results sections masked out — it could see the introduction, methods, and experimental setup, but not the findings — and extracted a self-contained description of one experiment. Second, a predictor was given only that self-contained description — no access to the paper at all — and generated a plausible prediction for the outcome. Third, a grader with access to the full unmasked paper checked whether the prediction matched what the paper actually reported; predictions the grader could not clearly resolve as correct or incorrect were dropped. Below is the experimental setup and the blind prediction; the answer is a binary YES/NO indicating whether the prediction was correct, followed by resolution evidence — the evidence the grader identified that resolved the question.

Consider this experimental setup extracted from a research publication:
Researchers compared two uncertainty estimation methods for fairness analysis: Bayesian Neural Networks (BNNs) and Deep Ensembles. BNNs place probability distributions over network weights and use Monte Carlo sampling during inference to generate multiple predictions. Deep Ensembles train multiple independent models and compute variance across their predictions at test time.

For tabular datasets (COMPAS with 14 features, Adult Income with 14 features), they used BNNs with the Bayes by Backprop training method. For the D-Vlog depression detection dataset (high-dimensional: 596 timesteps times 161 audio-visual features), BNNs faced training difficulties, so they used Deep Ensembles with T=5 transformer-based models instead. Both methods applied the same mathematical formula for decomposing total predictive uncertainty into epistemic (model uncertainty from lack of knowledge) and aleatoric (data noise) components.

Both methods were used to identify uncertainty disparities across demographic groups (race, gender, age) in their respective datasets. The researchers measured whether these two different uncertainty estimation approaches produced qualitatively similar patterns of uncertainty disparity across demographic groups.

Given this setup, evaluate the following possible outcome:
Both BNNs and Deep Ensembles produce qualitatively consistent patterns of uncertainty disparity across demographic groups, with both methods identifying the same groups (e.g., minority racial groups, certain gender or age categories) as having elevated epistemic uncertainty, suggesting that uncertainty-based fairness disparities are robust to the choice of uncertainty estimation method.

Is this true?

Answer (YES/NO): YES